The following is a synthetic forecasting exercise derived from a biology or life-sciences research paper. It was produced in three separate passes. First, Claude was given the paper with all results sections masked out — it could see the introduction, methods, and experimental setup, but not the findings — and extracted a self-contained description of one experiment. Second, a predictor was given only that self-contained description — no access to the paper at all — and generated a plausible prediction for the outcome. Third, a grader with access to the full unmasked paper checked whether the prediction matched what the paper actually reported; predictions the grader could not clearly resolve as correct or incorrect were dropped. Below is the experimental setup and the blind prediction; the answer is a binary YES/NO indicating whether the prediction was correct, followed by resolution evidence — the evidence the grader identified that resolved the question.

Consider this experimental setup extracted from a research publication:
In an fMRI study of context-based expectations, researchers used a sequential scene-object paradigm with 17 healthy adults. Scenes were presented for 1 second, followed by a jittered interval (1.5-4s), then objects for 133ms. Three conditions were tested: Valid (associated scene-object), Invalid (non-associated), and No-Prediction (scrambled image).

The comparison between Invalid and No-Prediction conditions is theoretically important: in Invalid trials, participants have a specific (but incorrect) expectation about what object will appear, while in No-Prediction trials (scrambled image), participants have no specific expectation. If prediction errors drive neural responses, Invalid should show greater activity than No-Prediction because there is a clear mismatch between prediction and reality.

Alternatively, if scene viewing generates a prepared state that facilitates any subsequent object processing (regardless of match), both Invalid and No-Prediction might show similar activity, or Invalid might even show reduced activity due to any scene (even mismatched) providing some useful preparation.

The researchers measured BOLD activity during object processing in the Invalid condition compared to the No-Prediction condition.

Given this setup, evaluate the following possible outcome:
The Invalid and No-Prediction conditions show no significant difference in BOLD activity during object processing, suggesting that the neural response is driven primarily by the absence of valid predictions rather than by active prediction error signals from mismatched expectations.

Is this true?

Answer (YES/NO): NO